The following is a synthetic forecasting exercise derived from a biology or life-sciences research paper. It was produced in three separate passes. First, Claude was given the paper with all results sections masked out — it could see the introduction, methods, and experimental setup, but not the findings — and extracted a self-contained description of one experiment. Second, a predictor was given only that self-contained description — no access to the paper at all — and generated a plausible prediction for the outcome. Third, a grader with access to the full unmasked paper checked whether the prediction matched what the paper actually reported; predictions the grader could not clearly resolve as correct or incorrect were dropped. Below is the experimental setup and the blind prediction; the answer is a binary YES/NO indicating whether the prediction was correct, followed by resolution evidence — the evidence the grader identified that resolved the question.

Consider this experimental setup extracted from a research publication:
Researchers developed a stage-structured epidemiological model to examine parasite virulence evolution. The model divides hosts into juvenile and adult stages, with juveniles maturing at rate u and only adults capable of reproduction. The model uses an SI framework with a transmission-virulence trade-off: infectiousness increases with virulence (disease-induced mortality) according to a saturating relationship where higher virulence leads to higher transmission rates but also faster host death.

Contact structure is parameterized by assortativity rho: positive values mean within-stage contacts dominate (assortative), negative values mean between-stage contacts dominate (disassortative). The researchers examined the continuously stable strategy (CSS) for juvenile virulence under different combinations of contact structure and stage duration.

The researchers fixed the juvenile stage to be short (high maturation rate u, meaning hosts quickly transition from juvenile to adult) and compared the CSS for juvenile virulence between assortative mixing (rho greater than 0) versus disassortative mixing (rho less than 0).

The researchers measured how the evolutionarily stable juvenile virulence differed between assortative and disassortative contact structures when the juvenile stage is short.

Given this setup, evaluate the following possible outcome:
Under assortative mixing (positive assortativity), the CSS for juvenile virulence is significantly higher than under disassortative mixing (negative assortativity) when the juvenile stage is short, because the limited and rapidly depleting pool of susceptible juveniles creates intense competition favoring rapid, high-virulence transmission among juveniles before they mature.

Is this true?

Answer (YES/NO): NO